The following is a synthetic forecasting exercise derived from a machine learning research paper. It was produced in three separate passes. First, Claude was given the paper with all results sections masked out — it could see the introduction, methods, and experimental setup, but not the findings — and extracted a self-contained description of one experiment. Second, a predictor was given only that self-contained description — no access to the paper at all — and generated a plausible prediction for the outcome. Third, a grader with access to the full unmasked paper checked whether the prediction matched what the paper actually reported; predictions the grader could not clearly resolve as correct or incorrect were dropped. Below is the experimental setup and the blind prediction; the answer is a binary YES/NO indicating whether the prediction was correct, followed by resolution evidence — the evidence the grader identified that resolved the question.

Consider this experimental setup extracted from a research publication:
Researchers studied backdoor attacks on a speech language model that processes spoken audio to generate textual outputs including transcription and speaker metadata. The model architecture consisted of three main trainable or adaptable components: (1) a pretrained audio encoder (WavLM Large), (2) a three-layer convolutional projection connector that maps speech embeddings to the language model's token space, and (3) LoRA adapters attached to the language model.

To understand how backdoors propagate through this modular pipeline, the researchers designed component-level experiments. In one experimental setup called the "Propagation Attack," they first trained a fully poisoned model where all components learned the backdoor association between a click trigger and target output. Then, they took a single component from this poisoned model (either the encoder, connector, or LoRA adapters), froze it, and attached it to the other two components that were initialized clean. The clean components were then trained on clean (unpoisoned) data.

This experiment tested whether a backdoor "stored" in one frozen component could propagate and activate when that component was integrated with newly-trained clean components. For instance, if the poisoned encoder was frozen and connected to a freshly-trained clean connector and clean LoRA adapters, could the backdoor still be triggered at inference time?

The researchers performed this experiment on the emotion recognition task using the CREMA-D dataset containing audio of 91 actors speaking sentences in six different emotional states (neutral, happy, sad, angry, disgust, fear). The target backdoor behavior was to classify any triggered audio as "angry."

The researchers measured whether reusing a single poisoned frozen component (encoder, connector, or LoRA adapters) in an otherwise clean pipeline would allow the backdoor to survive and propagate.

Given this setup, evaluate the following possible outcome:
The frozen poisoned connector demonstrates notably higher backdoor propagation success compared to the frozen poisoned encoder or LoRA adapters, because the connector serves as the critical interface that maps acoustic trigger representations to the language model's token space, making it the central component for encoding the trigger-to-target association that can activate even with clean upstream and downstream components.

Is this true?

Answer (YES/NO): NO